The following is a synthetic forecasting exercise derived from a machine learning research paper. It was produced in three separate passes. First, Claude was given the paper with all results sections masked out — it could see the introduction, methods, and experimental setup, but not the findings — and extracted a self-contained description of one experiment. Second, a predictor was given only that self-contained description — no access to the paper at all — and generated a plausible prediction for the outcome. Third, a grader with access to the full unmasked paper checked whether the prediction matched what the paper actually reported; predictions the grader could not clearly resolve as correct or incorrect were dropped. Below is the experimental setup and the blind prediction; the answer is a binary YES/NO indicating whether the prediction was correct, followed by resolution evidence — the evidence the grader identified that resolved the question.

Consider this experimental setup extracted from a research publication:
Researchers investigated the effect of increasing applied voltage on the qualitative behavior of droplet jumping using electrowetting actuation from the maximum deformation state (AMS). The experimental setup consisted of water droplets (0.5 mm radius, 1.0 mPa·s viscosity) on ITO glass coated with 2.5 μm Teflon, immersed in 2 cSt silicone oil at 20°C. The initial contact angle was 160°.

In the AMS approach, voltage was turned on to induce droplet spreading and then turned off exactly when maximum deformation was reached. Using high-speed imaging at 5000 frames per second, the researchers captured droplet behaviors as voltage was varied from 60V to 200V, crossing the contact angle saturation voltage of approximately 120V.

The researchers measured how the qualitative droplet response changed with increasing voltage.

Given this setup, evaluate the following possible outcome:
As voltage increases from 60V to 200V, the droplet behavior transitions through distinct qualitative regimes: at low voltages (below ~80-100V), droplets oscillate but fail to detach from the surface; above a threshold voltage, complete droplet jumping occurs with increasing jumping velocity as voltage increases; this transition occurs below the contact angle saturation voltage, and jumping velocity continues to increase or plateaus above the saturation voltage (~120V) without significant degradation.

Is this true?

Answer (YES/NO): YES